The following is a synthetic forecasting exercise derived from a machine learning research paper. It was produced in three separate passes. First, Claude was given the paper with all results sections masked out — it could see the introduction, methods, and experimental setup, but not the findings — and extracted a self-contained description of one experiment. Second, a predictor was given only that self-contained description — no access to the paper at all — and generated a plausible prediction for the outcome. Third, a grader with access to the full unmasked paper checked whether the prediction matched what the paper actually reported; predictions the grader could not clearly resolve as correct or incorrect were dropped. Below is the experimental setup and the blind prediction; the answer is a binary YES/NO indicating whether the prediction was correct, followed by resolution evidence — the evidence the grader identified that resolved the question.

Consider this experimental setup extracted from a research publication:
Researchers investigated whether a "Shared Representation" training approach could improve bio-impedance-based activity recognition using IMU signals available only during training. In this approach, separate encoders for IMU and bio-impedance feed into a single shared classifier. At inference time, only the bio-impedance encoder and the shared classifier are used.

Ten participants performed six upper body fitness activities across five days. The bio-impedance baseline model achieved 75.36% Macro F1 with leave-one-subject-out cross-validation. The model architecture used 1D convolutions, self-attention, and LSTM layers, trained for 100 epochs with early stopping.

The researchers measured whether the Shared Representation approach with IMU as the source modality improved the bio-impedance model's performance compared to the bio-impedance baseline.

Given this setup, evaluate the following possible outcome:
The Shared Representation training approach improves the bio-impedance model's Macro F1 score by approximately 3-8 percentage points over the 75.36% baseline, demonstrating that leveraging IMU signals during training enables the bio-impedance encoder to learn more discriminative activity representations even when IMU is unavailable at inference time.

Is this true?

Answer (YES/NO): NO